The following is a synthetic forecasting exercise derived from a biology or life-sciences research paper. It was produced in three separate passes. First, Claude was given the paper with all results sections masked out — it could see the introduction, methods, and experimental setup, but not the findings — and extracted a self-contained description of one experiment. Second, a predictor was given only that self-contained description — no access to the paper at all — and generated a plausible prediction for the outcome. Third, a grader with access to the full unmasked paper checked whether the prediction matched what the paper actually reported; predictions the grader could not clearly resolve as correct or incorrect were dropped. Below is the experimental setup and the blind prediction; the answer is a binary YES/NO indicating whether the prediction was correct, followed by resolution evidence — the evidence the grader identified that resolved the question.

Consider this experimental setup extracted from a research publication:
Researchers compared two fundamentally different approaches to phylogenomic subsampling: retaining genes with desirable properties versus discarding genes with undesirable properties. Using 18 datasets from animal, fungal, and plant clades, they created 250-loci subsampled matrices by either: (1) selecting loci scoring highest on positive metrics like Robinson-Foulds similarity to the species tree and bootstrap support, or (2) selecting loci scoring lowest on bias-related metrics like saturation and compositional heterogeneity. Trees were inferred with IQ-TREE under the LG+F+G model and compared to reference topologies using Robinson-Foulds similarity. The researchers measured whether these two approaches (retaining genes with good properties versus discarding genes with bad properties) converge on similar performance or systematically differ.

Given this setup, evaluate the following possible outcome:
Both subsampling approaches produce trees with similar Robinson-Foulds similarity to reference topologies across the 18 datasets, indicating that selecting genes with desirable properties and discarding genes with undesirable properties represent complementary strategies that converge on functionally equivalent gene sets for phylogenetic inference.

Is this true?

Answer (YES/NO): NO